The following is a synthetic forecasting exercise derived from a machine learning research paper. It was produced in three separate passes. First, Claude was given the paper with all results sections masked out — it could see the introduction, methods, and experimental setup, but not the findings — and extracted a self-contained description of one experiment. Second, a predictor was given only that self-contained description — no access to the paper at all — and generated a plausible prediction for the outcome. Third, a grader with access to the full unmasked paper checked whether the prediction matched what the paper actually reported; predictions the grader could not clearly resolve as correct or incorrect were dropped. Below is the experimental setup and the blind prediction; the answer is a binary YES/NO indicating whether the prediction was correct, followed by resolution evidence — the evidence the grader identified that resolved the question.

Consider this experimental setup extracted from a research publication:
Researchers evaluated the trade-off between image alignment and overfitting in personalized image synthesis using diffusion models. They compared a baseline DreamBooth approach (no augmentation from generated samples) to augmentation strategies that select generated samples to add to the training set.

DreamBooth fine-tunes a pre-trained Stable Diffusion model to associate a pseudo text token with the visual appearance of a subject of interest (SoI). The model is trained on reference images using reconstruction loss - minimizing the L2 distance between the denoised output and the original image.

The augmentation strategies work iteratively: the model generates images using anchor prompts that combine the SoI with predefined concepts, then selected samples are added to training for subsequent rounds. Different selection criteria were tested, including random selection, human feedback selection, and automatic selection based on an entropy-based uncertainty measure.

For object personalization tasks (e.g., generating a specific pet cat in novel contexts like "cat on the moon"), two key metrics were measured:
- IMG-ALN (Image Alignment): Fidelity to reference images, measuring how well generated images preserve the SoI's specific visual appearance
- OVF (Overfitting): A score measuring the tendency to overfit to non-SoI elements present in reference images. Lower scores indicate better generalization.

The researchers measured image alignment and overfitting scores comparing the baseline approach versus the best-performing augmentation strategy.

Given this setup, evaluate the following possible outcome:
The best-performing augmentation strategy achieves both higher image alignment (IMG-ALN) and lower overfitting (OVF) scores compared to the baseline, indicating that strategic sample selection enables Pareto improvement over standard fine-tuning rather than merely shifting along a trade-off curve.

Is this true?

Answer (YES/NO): NO